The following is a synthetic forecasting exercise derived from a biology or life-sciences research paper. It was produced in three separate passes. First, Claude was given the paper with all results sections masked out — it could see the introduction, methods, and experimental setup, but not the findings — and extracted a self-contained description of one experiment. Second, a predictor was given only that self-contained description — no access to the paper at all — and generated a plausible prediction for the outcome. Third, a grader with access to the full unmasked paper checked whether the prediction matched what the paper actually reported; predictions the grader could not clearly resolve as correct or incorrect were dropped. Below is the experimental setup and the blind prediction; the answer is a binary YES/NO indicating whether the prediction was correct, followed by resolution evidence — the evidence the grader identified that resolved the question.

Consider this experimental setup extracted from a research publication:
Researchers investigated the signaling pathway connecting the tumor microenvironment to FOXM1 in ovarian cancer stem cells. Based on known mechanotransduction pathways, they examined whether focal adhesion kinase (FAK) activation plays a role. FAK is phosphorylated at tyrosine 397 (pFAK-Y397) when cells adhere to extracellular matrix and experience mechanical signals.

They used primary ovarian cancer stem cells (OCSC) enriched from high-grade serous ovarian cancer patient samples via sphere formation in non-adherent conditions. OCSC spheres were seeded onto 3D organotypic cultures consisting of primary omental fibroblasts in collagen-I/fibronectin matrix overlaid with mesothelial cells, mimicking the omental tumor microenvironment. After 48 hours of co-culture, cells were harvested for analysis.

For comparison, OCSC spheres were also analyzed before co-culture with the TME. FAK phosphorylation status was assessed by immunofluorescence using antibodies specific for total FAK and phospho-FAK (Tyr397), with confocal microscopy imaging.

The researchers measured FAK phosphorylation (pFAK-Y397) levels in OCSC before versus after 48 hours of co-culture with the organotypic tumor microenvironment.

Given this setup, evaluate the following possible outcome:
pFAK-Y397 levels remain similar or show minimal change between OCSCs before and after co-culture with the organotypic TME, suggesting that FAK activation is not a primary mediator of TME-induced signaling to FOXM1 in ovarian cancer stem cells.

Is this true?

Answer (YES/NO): NO